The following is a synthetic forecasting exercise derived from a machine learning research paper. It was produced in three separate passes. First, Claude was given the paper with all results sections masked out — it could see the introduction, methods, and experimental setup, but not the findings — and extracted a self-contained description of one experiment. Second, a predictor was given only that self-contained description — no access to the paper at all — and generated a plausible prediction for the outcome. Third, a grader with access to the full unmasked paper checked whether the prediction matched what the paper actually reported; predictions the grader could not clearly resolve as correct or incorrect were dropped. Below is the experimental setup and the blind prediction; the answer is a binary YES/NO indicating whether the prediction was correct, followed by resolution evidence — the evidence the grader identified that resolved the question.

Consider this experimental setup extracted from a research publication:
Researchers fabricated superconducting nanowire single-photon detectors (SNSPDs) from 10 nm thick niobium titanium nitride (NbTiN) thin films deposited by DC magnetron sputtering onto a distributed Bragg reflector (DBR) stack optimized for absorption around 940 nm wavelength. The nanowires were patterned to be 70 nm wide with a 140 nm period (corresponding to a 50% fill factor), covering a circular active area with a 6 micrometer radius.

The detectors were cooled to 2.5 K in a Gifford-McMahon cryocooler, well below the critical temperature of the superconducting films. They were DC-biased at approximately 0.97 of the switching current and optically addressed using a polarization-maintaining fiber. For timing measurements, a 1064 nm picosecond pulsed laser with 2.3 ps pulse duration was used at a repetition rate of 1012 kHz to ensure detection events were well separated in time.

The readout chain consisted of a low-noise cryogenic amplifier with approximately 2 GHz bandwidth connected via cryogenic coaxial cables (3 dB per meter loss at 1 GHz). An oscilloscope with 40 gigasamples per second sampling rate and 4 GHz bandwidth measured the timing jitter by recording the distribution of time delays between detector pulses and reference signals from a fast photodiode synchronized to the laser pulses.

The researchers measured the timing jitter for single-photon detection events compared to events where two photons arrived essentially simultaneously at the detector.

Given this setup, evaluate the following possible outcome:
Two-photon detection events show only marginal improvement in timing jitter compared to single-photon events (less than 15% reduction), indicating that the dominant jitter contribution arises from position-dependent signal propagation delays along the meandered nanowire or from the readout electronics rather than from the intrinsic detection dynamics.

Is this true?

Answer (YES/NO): NO